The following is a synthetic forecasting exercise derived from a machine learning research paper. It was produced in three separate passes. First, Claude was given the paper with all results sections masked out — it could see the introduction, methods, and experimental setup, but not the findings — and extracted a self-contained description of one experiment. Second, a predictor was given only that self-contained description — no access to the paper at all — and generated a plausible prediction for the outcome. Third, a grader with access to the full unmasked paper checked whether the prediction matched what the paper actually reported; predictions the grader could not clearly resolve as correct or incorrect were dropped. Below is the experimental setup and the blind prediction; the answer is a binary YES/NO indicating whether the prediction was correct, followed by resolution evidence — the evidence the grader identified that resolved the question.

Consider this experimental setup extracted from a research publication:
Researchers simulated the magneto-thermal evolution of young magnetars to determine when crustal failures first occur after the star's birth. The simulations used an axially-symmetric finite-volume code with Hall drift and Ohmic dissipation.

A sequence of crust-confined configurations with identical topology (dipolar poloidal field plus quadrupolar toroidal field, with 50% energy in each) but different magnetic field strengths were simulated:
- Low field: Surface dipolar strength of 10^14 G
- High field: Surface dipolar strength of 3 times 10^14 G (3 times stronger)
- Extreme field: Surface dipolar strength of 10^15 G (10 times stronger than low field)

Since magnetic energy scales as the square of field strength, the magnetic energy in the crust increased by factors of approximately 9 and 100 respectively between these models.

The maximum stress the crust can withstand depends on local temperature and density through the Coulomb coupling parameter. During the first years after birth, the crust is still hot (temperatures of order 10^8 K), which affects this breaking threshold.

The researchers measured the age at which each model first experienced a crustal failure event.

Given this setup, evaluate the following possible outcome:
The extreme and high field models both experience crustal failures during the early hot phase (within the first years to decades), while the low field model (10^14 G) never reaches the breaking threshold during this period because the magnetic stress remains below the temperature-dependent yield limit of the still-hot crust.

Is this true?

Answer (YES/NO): NO